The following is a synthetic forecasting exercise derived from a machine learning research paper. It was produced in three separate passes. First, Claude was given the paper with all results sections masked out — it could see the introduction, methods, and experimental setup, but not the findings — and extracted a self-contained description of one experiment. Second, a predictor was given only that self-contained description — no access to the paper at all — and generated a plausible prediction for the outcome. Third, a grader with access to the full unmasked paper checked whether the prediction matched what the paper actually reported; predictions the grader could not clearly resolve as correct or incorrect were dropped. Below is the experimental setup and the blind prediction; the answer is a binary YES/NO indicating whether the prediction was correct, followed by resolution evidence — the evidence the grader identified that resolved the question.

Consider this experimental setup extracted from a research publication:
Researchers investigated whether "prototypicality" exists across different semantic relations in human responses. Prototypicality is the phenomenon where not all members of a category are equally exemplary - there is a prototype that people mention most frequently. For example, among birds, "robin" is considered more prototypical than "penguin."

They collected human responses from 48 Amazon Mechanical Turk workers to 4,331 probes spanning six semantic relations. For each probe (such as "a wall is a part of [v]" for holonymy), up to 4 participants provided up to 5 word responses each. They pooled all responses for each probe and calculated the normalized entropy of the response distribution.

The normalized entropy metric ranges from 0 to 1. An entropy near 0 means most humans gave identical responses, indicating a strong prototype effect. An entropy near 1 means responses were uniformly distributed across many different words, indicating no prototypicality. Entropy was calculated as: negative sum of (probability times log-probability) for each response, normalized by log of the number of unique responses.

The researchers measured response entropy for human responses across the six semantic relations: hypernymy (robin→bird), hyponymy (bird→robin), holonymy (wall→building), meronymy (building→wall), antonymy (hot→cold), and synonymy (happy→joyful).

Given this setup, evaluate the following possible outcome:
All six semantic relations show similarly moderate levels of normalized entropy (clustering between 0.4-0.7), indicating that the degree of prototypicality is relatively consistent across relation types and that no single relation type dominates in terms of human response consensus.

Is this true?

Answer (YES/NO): NO